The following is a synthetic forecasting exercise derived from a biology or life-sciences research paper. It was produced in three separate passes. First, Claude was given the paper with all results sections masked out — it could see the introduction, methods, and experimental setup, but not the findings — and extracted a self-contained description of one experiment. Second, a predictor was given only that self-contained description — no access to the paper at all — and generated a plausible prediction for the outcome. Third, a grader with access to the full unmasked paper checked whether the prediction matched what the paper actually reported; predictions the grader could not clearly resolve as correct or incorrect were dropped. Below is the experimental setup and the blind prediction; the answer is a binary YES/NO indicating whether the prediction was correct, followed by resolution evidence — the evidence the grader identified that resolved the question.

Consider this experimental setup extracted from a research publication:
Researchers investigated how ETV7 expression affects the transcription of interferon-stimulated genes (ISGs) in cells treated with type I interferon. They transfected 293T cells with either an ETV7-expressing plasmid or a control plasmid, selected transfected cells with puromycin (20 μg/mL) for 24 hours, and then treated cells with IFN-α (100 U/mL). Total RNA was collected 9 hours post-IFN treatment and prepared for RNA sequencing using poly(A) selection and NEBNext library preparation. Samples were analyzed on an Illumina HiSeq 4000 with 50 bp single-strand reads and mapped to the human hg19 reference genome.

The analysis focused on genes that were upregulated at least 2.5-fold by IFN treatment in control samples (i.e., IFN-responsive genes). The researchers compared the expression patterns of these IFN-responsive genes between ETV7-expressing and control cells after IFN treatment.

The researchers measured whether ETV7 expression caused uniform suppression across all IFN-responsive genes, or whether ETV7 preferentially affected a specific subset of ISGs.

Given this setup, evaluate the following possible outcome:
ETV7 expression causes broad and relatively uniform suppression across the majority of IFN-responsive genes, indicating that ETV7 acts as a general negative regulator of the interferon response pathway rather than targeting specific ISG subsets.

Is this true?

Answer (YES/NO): NO